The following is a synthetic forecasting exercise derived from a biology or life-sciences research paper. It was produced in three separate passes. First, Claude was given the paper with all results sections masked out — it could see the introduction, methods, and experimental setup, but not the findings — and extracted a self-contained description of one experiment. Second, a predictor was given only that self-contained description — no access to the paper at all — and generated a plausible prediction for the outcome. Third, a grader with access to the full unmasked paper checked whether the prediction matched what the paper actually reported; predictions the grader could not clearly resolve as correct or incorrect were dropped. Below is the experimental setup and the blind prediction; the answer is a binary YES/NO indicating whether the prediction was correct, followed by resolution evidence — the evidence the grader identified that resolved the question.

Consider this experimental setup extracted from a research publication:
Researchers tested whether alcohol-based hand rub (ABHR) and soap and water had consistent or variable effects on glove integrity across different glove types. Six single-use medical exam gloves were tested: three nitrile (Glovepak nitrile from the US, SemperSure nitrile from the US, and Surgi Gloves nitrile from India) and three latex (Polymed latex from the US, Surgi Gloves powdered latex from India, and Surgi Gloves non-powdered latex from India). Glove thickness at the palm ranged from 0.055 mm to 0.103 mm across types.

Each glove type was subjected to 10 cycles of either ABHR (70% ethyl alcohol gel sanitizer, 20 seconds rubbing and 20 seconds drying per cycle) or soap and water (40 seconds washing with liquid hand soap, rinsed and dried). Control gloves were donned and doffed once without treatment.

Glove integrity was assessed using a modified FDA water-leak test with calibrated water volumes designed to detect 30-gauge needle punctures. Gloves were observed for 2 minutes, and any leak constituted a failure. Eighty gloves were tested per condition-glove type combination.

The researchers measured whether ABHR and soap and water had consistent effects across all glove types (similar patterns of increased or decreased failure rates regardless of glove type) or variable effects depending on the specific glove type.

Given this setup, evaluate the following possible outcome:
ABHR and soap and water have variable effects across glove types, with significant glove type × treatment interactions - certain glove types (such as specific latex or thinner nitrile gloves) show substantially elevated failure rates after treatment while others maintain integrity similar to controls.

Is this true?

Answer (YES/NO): YES